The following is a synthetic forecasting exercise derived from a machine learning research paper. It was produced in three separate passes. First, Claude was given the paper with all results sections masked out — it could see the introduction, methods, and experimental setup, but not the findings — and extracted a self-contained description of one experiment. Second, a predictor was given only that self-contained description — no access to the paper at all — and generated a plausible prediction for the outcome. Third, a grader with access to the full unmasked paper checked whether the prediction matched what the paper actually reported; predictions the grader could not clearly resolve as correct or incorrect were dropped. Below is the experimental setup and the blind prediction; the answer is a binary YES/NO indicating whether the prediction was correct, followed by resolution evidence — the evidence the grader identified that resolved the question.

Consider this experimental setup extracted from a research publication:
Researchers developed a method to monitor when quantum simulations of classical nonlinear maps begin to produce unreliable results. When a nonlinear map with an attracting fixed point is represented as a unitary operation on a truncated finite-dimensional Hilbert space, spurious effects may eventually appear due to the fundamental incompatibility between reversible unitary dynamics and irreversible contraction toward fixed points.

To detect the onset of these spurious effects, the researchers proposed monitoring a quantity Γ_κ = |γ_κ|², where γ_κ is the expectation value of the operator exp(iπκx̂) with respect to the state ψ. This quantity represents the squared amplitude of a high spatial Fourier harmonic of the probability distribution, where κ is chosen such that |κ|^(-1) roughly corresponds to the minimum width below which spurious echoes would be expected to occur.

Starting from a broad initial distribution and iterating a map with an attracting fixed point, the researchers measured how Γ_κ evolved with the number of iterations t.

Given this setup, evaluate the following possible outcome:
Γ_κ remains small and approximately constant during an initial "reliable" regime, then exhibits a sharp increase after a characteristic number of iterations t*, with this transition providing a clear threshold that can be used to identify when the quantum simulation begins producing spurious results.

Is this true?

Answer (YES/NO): NO